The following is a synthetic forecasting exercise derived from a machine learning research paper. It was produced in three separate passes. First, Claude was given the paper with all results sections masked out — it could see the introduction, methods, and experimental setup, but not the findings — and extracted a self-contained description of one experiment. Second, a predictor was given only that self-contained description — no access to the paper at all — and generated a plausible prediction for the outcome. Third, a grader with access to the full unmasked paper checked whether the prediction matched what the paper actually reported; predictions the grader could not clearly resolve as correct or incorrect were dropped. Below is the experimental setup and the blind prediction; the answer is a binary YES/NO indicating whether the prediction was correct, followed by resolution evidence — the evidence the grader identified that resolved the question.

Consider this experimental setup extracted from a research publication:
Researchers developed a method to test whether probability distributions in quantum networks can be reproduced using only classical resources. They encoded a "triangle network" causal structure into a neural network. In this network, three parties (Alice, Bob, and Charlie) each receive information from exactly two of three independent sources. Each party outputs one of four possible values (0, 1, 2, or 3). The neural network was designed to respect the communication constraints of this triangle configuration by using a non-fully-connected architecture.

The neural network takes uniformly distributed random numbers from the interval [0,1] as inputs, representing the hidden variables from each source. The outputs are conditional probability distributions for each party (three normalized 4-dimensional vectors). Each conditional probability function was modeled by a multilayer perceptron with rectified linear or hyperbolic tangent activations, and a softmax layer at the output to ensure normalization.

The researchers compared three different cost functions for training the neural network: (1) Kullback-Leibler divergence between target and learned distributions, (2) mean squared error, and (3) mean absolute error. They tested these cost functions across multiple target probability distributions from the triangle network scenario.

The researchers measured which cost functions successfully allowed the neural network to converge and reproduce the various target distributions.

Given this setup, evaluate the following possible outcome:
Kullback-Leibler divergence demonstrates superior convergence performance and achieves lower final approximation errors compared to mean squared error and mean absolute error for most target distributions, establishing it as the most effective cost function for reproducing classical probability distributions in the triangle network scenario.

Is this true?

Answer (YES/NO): NO